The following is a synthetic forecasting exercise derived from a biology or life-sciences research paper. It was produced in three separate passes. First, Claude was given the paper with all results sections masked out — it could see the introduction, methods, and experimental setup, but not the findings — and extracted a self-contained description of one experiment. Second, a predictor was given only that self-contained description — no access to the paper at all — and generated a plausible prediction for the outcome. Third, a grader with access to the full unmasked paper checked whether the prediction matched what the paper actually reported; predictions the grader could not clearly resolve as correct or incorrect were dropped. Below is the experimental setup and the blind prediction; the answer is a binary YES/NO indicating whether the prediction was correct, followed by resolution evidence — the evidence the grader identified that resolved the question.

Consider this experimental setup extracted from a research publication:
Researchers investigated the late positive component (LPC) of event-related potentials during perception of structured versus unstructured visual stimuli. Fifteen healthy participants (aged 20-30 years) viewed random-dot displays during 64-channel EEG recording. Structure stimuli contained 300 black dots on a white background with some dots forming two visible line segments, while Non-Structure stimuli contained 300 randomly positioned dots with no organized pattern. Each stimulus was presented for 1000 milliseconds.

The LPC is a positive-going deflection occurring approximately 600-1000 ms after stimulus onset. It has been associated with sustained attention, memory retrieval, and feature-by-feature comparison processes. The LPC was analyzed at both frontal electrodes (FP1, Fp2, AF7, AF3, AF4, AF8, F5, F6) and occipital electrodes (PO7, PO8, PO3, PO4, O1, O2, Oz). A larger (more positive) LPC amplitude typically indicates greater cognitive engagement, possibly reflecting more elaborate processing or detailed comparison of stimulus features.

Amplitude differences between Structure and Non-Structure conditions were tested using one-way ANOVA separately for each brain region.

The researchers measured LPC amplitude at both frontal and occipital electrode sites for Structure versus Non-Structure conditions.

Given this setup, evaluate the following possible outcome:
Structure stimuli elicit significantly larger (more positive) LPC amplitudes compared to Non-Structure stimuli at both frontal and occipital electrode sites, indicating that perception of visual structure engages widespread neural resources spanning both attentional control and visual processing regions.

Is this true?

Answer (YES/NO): YES